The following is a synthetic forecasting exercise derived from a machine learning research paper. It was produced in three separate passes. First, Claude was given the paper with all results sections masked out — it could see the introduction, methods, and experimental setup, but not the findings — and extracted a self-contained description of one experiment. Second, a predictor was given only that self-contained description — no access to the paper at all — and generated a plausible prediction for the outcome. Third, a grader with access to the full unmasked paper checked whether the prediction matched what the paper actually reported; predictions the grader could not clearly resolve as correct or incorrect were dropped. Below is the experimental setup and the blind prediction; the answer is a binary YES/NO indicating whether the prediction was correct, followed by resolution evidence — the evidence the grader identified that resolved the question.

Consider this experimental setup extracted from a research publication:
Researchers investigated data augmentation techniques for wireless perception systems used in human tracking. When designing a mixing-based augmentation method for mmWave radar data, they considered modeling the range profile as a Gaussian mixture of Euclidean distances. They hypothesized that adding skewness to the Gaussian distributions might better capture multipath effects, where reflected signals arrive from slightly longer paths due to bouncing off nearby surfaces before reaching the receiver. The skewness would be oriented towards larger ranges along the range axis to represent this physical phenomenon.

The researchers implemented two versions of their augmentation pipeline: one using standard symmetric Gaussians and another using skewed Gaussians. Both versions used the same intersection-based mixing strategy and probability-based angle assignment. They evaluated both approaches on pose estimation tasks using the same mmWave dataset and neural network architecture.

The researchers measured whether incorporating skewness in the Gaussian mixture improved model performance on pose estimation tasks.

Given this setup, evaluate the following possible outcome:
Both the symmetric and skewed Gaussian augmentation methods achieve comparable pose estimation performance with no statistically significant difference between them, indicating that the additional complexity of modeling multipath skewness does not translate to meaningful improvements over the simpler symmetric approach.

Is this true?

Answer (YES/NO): NO